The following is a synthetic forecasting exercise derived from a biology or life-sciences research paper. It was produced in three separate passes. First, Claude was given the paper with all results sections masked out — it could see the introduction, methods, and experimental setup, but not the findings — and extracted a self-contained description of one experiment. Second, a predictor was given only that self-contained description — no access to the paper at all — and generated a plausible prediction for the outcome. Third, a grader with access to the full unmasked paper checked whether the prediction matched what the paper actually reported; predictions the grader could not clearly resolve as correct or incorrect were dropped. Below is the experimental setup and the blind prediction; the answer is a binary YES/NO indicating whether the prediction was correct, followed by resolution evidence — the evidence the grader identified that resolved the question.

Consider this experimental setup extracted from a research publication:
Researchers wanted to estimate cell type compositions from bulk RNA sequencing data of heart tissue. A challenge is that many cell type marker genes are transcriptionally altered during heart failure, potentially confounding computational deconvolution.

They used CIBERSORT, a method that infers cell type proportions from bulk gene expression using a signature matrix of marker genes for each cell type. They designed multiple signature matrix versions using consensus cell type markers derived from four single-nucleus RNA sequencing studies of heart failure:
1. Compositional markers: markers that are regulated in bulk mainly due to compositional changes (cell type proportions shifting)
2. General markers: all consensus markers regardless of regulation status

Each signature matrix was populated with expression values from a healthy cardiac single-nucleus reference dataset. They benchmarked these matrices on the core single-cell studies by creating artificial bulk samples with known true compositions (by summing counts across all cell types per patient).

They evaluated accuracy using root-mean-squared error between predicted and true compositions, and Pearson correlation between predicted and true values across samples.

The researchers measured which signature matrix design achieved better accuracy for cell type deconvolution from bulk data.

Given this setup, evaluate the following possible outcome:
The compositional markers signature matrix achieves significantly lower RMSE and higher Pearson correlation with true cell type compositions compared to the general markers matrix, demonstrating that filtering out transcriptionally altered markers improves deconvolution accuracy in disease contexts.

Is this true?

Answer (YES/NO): YES